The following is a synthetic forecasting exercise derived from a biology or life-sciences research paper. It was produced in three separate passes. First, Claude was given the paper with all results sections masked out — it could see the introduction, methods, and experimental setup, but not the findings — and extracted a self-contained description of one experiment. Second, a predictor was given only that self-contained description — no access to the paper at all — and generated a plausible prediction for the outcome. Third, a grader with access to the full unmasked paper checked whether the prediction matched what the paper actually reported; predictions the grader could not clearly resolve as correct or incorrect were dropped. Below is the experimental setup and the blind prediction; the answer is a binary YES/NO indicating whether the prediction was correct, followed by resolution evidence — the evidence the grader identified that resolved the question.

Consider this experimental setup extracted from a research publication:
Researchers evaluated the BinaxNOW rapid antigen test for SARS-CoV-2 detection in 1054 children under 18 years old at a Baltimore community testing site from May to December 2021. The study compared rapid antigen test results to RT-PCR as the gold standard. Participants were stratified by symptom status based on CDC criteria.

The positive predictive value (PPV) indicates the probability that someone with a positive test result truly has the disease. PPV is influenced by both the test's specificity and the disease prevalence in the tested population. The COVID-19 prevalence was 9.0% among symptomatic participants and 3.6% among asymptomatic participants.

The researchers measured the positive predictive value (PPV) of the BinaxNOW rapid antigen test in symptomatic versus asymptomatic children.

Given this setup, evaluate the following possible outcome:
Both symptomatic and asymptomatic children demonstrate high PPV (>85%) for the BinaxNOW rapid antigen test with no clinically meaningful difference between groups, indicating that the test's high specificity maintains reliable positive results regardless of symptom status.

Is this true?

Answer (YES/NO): NO